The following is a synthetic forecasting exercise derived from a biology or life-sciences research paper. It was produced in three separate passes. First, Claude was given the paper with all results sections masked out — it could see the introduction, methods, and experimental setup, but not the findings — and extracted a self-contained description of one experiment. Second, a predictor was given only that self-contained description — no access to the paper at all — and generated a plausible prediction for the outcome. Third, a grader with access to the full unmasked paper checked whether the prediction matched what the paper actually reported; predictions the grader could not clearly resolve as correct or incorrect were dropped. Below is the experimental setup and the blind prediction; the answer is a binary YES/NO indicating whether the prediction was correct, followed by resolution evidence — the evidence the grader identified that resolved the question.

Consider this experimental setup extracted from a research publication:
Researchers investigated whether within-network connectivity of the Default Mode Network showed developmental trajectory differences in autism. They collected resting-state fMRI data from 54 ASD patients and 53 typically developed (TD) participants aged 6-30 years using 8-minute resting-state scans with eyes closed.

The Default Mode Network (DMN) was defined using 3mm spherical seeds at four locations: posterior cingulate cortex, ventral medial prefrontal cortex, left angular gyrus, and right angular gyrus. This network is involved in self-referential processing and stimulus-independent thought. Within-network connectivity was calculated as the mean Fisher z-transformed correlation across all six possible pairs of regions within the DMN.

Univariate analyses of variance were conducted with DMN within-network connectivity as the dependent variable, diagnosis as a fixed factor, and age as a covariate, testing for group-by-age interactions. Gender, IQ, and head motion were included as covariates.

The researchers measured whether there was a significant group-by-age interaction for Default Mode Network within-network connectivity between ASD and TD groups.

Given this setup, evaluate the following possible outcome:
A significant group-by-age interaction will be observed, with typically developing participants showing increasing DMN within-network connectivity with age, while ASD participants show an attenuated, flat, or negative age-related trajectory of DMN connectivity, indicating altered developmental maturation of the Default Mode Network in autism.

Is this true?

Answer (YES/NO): NO